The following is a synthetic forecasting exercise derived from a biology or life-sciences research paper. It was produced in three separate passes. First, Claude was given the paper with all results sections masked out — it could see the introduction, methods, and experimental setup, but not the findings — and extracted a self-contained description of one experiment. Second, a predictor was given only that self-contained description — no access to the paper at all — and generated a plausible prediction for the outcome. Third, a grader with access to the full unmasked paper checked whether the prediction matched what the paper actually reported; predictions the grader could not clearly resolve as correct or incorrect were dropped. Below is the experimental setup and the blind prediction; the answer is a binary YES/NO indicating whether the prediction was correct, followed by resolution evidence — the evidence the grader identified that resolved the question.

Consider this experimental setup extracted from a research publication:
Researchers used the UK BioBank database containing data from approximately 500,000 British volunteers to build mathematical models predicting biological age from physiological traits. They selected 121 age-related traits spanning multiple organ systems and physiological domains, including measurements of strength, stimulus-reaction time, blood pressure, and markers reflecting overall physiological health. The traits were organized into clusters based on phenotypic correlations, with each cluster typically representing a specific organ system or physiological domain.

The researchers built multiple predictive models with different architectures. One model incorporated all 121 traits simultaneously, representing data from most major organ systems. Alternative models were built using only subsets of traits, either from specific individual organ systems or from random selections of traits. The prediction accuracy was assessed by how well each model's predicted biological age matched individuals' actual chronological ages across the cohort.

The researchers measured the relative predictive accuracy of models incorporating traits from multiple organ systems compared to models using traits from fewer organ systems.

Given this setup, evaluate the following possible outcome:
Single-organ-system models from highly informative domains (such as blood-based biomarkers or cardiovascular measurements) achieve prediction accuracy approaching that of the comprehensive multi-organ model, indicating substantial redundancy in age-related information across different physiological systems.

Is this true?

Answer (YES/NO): NO